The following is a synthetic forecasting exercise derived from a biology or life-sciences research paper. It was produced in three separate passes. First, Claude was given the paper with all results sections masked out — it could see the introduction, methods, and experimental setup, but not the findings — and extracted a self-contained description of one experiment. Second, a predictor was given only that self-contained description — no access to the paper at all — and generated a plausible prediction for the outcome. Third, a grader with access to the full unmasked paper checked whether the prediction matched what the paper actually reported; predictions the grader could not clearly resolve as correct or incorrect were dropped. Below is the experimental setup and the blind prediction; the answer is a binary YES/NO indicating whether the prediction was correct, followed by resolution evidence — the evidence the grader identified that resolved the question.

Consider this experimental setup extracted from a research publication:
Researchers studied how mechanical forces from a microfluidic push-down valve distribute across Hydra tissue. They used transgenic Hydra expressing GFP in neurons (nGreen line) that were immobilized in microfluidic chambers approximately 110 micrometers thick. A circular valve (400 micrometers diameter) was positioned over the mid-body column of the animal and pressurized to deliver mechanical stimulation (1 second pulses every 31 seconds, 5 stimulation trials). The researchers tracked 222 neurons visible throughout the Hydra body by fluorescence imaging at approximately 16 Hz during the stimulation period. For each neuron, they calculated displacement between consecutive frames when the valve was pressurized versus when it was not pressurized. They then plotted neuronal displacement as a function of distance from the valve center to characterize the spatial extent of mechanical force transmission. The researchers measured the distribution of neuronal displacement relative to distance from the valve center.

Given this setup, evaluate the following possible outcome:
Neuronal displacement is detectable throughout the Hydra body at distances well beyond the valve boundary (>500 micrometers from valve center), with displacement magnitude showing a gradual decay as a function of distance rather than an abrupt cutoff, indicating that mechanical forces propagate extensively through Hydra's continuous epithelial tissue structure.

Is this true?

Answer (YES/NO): NO